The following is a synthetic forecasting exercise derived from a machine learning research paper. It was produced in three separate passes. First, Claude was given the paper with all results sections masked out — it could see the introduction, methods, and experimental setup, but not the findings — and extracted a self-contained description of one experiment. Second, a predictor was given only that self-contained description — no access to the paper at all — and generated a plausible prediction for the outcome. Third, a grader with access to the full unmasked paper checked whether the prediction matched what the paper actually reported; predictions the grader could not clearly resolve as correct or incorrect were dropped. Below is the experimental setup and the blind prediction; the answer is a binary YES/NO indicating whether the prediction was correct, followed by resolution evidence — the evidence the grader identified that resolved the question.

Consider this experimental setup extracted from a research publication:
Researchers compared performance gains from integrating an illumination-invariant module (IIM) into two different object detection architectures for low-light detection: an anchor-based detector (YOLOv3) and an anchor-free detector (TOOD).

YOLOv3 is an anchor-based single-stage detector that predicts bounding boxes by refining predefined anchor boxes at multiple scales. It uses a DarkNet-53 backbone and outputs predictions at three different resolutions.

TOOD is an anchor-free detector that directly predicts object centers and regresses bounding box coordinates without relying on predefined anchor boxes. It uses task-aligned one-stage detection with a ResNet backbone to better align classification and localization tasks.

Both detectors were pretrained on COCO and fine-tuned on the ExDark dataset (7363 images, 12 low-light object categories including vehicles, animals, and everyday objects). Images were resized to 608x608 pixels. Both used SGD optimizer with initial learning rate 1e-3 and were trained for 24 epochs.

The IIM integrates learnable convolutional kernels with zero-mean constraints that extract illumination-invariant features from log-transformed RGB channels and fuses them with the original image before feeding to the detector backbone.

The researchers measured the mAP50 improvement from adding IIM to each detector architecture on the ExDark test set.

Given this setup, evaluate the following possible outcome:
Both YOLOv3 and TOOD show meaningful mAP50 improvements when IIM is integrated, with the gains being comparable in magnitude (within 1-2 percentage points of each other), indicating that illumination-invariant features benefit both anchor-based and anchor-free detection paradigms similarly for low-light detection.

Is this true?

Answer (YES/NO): NO